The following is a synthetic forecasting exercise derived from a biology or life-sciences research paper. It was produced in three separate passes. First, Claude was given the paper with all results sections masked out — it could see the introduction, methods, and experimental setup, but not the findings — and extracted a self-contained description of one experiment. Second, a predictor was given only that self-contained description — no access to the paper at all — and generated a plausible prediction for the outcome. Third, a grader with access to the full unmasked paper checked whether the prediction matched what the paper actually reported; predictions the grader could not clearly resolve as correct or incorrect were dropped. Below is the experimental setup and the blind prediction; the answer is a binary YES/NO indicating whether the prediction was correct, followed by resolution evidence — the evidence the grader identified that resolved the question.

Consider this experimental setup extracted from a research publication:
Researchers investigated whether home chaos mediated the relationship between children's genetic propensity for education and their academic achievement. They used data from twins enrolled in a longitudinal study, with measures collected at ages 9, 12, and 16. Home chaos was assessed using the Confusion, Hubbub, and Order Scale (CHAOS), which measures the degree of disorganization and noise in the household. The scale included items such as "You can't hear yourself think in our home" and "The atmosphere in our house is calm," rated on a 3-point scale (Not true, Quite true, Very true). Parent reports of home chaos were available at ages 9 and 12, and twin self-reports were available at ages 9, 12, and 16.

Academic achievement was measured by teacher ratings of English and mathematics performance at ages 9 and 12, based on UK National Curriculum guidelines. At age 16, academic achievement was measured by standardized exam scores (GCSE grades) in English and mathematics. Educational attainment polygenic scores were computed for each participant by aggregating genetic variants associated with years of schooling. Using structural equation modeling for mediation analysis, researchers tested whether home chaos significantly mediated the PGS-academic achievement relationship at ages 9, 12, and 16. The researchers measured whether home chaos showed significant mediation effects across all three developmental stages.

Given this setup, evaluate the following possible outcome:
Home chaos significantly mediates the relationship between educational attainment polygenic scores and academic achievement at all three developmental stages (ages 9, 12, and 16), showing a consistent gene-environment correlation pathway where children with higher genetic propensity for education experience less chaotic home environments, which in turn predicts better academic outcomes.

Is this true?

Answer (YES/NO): YES